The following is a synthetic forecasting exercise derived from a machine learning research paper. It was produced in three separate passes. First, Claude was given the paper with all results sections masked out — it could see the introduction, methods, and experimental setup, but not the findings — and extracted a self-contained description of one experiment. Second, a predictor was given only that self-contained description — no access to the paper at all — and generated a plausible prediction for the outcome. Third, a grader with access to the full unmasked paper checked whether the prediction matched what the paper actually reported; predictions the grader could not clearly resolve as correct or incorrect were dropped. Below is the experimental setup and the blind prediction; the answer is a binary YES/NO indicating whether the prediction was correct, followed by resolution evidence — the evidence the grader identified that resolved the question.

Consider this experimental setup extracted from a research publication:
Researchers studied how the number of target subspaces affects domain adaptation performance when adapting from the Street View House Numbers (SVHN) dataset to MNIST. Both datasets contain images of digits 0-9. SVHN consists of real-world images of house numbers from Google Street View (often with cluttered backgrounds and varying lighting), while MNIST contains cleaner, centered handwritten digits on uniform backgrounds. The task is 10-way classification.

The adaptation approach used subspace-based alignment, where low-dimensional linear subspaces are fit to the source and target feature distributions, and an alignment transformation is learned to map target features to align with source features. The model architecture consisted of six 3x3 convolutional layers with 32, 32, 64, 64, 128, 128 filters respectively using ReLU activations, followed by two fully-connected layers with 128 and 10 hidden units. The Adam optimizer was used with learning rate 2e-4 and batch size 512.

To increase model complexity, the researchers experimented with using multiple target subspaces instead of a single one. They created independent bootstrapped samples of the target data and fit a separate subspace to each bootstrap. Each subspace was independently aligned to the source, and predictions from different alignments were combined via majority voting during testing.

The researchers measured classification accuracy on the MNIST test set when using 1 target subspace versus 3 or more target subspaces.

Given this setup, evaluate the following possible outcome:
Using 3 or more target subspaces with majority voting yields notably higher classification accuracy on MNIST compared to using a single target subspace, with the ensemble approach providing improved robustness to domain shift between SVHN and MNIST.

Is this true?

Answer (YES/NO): YES